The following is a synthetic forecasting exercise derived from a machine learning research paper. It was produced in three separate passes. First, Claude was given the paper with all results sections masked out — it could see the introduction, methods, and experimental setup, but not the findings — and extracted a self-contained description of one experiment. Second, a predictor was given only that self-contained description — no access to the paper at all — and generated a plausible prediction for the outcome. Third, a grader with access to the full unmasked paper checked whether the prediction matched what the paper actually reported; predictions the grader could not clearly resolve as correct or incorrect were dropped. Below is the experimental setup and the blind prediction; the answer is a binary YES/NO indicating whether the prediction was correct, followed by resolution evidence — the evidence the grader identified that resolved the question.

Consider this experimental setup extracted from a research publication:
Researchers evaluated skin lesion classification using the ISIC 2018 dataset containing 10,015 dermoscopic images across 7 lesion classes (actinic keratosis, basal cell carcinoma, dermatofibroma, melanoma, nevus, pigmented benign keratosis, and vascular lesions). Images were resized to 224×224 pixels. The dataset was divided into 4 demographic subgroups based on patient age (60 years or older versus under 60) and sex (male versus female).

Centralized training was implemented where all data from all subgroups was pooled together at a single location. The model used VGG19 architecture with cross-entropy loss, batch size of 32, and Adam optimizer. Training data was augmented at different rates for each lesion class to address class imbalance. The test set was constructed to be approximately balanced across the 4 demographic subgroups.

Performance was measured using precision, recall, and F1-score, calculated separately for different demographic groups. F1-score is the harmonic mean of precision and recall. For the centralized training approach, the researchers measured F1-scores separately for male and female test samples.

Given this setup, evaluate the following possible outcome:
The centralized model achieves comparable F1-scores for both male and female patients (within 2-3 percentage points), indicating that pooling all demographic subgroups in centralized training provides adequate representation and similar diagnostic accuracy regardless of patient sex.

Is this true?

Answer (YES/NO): NO